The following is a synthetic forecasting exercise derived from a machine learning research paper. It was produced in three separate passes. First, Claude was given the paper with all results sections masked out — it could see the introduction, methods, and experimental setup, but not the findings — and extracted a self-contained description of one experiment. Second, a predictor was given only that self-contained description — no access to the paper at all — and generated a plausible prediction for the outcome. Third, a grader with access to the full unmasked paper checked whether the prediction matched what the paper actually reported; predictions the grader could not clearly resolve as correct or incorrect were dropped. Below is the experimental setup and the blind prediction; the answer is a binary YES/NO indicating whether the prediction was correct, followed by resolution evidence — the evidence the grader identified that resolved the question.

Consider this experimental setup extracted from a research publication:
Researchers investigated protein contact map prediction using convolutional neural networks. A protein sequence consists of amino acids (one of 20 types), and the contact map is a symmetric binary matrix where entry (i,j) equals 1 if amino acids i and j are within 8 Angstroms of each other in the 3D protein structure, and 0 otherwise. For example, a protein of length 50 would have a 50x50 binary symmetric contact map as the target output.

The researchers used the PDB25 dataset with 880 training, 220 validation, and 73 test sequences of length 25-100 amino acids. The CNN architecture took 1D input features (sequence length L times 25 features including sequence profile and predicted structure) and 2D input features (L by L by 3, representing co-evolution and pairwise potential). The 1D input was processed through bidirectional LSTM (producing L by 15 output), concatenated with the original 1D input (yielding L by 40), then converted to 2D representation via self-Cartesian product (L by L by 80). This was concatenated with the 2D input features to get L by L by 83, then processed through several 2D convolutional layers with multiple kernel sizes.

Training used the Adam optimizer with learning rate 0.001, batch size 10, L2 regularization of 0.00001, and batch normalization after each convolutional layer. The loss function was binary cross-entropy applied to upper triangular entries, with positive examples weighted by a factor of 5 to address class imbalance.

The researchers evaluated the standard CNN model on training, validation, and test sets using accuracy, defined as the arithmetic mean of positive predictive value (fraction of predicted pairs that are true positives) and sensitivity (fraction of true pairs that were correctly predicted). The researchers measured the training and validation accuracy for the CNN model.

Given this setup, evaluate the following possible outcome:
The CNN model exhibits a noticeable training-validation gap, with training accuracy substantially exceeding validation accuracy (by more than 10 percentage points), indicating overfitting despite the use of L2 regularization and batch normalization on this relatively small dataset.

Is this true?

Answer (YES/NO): NO